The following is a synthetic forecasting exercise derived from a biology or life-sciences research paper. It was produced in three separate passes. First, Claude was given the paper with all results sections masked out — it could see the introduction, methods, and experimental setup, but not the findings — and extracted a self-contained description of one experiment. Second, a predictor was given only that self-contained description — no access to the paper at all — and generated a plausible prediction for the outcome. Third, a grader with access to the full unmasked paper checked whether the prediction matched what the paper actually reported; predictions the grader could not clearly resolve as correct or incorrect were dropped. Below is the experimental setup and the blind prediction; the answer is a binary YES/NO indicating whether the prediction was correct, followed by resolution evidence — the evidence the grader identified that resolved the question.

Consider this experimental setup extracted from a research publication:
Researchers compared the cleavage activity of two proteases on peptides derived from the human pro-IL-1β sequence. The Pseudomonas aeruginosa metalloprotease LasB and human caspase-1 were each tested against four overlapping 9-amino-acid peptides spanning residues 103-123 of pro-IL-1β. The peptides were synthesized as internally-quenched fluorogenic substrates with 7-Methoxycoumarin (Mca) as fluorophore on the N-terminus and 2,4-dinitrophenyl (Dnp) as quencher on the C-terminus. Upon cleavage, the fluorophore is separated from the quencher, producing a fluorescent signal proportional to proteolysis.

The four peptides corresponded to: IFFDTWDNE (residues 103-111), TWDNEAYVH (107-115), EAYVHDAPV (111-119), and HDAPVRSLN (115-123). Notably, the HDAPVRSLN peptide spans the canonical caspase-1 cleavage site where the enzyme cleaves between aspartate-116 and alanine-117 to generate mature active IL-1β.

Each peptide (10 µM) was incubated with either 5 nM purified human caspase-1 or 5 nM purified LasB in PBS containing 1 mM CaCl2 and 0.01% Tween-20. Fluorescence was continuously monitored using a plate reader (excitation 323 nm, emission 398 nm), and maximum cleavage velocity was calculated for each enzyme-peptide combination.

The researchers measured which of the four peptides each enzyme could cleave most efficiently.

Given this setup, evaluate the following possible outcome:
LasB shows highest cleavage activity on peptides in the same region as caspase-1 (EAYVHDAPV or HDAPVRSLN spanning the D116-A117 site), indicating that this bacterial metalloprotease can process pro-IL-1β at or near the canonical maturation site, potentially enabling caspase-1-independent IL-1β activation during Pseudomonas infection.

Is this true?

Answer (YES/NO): YES